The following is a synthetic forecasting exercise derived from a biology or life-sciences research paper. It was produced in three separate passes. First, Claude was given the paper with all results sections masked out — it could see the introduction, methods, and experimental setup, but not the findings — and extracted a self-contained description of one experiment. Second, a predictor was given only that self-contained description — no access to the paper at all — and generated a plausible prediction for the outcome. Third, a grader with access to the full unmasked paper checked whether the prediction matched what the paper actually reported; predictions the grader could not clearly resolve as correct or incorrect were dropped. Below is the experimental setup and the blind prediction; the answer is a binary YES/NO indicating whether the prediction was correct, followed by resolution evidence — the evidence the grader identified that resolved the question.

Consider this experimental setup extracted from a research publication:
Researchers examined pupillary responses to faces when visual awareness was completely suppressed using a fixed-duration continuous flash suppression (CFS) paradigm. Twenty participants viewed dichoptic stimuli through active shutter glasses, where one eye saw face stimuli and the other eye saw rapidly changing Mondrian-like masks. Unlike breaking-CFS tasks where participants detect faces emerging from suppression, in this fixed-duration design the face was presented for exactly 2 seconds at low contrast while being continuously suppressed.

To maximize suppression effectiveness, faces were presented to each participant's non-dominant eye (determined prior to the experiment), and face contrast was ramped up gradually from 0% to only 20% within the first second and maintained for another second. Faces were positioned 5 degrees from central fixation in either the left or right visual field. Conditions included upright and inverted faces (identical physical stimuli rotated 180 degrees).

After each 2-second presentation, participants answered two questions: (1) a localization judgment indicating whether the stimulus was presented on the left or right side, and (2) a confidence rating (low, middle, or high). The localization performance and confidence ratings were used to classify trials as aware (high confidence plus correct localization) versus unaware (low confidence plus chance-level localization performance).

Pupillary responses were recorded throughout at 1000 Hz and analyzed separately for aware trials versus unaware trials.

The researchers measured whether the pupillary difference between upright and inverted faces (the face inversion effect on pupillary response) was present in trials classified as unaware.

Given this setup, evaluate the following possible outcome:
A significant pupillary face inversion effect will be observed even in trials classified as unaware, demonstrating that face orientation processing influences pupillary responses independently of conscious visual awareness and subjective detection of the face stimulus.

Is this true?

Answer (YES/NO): NO